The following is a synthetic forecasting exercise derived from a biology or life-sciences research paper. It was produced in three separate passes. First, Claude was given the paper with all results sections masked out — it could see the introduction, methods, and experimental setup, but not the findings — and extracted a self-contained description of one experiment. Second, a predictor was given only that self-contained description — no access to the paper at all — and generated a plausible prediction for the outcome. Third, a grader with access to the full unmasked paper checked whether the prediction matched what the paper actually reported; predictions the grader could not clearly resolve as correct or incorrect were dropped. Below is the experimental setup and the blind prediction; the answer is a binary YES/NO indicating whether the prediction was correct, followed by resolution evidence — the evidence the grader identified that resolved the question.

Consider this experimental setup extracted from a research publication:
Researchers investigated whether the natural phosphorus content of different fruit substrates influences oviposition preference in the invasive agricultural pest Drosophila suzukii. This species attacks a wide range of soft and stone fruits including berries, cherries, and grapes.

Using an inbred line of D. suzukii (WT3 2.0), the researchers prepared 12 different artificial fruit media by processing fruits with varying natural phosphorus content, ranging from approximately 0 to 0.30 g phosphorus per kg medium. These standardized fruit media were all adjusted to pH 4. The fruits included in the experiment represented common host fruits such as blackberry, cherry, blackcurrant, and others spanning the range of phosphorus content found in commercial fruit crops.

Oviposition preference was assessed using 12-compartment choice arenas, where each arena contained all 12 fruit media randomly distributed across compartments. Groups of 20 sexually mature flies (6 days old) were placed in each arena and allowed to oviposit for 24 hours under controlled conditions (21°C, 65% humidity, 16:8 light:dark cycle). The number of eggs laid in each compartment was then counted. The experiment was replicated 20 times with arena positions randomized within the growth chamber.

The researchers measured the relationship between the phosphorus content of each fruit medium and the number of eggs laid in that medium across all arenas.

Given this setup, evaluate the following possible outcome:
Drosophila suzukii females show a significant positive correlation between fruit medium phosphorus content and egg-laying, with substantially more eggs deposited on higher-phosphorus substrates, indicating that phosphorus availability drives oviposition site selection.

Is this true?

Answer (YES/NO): NO